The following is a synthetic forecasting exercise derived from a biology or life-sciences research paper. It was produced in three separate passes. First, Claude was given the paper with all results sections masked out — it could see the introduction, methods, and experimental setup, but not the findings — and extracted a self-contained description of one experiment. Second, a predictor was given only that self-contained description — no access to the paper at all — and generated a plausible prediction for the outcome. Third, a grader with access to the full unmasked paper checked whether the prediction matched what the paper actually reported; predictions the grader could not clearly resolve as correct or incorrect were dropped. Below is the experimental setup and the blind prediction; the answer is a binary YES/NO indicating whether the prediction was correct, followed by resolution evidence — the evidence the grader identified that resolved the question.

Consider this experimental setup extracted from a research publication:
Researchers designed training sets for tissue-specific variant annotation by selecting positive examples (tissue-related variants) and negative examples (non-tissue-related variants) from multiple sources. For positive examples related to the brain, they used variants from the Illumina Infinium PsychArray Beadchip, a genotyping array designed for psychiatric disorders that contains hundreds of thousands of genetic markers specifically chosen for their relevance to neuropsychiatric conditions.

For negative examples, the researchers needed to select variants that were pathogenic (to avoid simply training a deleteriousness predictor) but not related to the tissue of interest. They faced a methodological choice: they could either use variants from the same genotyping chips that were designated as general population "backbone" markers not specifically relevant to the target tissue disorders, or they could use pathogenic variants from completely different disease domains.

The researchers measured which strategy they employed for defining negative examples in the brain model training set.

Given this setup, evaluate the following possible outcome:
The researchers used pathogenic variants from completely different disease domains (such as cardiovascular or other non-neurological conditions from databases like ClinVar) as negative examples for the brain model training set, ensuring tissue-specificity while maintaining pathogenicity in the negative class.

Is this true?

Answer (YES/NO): NO